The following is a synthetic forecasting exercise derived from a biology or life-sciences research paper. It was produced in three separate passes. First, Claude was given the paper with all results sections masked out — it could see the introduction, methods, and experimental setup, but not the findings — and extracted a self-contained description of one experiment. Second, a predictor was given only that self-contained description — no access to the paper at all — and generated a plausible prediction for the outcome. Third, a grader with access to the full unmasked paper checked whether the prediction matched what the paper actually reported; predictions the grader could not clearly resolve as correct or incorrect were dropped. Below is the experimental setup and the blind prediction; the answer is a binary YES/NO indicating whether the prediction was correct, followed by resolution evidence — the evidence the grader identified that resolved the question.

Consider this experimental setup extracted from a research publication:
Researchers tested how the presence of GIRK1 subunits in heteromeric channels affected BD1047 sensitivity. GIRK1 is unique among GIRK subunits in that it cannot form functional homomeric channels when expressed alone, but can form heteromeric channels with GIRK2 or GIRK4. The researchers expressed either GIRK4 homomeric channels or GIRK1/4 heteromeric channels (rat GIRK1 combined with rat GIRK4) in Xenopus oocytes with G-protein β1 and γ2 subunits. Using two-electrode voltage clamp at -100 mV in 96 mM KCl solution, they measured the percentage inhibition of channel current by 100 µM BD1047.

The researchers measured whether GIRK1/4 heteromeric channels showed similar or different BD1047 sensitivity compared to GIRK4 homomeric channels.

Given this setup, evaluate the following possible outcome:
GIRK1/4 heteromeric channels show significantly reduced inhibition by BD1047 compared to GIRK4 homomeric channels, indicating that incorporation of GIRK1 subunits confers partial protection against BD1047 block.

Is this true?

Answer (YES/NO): YES